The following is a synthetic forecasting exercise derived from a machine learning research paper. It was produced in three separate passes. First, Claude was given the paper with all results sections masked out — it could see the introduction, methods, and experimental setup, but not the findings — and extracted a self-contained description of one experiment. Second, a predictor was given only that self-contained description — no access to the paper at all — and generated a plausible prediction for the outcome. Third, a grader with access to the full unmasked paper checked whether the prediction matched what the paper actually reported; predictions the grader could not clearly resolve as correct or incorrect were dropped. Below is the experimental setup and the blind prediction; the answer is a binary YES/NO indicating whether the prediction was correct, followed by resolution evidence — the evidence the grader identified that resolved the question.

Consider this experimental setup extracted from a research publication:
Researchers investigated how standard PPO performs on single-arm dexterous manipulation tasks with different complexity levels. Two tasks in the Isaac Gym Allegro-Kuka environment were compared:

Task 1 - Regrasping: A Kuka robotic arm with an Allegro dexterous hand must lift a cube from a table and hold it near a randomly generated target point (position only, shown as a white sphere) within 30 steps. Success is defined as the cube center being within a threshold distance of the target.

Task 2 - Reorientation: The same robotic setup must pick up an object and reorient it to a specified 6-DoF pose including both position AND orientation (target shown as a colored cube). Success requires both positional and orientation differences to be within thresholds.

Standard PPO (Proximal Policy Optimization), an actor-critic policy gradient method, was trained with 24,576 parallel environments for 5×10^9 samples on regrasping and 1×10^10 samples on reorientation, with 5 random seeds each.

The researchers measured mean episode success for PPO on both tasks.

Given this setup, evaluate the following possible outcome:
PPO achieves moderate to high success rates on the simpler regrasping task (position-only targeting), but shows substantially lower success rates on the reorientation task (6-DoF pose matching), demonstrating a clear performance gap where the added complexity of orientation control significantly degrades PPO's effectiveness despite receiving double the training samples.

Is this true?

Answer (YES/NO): NO